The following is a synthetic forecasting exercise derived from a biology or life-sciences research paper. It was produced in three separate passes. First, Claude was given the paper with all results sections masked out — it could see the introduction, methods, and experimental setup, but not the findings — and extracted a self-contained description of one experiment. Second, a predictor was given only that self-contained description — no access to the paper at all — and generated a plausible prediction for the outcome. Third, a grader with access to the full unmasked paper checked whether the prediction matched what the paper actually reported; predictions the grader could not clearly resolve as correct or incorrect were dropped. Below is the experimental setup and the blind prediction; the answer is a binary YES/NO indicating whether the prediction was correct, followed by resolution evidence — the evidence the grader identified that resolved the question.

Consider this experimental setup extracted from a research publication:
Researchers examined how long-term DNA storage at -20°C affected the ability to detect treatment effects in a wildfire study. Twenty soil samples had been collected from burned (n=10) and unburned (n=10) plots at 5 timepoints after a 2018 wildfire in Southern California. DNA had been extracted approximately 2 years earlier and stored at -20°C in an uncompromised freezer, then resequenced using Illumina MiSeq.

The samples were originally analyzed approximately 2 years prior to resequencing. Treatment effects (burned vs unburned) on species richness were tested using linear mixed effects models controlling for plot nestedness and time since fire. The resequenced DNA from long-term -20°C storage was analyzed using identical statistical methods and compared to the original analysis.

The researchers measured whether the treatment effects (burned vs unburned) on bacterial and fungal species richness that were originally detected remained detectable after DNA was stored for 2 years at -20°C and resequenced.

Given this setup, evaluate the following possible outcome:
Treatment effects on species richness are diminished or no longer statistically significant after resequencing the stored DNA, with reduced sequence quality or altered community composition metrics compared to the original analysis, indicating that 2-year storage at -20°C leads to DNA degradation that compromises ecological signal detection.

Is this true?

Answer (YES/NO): NO